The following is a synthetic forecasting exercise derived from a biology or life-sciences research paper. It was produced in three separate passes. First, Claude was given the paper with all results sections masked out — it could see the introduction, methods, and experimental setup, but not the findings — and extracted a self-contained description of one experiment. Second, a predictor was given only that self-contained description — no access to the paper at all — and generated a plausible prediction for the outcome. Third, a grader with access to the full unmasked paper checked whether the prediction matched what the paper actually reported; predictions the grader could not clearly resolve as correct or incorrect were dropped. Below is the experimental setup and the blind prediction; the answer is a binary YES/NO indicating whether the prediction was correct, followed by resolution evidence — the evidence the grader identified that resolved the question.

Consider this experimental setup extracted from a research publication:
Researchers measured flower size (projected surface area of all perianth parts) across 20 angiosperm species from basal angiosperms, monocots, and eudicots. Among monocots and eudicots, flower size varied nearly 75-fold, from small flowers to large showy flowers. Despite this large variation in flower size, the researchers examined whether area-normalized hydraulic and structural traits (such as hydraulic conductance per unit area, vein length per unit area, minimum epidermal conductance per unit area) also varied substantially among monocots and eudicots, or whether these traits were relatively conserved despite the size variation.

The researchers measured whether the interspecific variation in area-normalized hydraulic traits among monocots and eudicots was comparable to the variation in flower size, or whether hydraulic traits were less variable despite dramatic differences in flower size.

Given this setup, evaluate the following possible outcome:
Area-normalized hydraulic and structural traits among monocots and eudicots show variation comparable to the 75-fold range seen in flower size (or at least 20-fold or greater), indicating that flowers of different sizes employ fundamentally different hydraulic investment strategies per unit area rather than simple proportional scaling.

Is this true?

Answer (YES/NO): NO